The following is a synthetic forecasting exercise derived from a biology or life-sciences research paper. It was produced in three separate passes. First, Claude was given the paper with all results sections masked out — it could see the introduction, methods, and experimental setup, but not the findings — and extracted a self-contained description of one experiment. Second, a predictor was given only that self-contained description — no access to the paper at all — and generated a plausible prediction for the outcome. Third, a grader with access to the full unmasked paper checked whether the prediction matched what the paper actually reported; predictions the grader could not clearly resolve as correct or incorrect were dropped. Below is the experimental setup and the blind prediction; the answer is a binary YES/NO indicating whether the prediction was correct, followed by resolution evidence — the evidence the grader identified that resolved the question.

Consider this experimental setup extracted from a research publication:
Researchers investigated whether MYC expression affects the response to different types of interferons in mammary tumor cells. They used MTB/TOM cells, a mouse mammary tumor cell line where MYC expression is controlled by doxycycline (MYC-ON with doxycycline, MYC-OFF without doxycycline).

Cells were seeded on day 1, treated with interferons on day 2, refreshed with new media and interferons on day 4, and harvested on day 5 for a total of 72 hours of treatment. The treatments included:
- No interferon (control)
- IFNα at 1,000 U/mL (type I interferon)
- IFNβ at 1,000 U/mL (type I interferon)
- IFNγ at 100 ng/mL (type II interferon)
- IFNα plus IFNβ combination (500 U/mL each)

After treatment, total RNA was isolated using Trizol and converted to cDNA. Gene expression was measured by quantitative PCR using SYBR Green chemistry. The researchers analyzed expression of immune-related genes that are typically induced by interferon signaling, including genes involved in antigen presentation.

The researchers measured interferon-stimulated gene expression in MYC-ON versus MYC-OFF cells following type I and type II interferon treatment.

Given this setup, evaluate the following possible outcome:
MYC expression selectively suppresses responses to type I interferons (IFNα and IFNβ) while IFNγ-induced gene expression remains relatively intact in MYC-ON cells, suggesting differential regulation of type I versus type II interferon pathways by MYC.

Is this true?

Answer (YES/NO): NO